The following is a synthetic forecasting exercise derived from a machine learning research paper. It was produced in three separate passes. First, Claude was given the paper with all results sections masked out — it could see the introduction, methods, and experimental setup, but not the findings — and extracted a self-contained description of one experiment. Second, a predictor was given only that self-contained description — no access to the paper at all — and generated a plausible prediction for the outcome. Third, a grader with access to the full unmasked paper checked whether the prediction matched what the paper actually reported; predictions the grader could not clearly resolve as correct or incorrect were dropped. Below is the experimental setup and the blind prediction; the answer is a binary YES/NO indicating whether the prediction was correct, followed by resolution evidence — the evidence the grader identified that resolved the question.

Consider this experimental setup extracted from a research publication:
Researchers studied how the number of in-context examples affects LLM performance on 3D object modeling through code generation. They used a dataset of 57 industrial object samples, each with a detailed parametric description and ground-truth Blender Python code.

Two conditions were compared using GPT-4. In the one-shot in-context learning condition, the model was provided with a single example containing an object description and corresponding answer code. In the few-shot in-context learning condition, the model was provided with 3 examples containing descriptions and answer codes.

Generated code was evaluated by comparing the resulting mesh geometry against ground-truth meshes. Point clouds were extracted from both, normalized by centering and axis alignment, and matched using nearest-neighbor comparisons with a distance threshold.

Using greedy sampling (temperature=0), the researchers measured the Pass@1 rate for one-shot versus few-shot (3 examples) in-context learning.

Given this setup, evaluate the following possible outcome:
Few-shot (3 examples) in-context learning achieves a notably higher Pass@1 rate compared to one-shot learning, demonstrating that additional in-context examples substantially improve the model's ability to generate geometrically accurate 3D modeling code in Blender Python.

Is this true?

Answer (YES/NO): NO